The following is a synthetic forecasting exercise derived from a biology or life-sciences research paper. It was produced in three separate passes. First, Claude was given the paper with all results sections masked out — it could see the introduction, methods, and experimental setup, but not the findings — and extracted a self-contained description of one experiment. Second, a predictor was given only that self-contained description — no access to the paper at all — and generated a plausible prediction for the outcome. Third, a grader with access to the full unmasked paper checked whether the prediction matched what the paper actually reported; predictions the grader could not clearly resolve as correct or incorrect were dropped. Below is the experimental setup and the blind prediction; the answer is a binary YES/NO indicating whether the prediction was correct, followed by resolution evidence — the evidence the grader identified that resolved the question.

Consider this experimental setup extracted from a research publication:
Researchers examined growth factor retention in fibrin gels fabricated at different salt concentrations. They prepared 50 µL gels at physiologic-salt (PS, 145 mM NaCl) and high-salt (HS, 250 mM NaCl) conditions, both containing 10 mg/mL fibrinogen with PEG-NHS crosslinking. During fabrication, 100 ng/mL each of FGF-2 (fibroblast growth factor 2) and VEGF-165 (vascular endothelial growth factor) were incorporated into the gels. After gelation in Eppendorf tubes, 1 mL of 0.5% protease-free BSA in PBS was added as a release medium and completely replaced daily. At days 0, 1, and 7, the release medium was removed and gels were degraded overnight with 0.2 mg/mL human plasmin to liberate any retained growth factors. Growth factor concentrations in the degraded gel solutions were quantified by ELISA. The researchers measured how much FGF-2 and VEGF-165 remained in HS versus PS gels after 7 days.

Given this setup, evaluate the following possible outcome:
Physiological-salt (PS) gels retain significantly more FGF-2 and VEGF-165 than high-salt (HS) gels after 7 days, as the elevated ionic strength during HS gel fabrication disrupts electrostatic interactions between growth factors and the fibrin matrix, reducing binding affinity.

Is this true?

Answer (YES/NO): NO